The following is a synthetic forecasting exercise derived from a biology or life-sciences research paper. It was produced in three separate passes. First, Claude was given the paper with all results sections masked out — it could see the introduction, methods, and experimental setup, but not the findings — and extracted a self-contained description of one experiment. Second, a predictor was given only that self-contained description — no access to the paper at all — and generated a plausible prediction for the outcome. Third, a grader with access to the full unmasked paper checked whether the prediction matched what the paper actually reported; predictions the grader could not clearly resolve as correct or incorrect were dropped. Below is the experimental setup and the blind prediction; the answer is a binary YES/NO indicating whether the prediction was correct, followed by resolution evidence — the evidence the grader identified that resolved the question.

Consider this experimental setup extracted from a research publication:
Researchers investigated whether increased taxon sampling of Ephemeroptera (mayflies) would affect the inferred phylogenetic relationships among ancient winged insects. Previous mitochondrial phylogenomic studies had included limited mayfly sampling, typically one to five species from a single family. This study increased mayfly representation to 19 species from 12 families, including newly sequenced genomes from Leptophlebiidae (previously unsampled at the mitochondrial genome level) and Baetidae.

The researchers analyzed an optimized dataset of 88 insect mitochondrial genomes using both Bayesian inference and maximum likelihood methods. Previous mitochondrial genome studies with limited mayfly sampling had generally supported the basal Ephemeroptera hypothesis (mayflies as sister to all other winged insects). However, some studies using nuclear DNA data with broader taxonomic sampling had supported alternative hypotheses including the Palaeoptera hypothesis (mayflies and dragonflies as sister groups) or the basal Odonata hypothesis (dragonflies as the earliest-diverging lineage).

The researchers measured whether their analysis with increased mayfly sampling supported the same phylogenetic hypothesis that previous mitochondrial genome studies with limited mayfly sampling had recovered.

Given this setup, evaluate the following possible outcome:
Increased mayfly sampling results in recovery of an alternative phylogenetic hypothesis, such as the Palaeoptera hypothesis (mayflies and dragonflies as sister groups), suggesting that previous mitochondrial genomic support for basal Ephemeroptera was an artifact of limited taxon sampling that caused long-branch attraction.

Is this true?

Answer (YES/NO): NO